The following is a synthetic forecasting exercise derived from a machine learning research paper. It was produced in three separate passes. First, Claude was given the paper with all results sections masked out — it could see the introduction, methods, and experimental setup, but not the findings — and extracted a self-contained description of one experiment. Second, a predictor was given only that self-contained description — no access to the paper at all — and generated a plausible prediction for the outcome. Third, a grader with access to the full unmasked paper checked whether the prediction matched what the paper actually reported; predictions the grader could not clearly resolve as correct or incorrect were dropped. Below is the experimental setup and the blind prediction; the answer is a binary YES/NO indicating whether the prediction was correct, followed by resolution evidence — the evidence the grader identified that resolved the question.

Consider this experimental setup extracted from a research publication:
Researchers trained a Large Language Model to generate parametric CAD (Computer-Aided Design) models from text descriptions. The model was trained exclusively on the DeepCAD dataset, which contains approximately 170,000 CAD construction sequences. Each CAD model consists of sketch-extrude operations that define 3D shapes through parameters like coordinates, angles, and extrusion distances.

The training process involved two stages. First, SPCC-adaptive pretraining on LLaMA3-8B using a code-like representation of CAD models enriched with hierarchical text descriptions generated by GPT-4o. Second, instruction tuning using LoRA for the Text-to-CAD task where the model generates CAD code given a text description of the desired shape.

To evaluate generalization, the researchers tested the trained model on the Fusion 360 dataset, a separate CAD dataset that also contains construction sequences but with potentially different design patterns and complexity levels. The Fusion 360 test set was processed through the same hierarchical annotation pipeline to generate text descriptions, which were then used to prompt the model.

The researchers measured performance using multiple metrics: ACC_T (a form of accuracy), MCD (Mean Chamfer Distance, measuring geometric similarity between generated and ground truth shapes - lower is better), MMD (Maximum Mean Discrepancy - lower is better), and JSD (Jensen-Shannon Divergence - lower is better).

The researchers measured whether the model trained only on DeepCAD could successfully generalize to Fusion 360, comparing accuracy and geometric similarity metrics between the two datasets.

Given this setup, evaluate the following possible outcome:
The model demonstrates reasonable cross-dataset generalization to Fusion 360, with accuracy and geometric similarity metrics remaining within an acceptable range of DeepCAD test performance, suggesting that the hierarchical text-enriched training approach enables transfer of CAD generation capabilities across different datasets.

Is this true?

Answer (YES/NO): YES